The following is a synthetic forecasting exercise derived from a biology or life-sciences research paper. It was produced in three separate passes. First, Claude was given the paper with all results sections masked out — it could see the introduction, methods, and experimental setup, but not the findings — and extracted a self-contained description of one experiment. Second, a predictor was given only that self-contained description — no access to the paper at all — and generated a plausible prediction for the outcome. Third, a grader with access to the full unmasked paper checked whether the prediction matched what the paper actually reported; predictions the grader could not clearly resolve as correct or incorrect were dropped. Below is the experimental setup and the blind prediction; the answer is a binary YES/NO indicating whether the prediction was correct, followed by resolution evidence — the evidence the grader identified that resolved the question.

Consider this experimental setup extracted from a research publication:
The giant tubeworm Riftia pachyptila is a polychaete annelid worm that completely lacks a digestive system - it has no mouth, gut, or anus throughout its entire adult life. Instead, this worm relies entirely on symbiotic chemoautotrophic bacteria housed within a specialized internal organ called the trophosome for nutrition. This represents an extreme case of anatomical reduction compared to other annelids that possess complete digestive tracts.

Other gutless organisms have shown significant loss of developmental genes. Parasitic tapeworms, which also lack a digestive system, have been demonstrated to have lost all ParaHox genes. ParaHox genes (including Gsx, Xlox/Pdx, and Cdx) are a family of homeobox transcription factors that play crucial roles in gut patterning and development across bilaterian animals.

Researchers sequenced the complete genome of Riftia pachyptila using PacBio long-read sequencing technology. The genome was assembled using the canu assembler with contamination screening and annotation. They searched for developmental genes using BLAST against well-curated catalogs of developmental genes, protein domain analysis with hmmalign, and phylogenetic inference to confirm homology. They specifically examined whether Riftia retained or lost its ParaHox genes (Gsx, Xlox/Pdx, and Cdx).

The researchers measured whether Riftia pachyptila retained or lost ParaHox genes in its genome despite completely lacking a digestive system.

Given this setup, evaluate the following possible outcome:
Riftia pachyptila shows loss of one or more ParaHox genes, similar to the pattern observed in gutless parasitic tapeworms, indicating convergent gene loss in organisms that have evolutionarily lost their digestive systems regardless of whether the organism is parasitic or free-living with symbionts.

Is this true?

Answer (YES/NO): NO